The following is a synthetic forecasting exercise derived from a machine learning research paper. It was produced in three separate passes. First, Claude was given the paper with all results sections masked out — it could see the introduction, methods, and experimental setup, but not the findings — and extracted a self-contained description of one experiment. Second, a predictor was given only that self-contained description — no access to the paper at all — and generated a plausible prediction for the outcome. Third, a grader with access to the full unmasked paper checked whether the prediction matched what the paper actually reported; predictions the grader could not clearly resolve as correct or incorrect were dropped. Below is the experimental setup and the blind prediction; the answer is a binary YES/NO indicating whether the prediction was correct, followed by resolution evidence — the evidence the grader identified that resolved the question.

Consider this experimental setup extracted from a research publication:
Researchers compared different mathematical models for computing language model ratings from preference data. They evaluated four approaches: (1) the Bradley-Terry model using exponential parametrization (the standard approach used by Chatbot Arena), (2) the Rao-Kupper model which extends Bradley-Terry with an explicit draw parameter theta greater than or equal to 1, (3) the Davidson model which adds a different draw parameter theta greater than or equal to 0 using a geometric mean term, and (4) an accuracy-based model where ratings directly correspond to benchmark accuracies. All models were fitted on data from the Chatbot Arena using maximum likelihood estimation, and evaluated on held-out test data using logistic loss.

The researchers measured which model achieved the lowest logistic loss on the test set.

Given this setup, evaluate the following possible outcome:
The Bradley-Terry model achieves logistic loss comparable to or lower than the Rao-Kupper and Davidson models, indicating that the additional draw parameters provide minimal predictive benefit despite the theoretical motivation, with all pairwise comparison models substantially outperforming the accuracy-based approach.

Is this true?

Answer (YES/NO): NO